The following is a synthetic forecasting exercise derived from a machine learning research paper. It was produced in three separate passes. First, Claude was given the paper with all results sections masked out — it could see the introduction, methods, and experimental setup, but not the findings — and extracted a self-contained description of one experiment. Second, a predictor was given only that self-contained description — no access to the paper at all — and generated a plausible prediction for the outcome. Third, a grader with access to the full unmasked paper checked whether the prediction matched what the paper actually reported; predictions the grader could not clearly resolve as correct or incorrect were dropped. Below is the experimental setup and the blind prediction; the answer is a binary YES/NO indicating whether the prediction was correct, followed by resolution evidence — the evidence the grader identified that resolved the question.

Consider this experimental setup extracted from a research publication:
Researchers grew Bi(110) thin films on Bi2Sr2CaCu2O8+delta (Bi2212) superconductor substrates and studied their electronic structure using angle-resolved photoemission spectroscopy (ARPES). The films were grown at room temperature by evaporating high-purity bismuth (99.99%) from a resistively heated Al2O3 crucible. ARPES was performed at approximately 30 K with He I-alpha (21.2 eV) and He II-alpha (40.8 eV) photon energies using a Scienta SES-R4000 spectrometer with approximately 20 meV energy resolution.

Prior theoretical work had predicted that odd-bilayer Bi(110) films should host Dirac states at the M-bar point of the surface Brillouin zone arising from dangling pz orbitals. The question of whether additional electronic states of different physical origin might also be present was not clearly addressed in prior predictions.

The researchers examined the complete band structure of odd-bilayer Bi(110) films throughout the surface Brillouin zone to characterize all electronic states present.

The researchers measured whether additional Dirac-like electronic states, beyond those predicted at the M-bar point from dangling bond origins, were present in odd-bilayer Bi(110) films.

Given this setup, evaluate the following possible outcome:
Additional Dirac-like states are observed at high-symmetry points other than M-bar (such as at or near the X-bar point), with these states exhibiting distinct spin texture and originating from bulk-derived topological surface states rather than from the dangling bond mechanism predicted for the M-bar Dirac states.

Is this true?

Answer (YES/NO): NO